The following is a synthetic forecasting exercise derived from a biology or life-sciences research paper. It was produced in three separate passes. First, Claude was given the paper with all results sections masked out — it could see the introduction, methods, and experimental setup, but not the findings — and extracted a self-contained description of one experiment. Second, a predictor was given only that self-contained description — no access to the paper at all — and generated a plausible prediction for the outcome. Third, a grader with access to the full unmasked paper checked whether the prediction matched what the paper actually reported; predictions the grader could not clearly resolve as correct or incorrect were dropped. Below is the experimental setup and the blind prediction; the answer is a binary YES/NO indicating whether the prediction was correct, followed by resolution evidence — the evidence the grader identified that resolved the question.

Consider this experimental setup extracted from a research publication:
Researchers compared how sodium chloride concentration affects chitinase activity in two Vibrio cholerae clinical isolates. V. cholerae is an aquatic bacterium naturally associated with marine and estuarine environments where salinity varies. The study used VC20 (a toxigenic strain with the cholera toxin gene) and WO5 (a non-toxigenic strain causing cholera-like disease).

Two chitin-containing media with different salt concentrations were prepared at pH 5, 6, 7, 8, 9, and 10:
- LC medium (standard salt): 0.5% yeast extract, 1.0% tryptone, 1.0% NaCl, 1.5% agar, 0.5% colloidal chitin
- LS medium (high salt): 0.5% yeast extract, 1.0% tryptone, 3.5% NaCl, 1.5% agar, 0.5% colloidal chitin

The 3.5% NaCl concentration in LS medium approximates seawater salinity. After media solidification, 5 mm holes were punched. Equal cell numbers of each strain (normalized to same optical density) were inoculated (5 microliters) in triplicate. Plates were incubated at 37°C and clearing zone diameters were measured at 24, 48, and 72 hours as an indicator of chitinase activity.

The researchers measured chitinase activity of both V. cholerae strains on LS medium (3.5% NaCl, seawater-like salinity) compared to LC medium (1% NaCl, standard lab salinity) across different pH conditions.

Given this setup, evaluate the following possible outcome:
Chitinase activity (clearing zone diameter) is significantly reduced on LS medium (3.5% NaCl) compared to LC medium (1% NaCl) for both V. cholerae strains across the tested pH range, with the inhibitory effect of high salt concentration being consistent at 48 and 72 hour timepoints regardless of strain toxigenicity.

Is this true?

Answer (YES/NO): NO